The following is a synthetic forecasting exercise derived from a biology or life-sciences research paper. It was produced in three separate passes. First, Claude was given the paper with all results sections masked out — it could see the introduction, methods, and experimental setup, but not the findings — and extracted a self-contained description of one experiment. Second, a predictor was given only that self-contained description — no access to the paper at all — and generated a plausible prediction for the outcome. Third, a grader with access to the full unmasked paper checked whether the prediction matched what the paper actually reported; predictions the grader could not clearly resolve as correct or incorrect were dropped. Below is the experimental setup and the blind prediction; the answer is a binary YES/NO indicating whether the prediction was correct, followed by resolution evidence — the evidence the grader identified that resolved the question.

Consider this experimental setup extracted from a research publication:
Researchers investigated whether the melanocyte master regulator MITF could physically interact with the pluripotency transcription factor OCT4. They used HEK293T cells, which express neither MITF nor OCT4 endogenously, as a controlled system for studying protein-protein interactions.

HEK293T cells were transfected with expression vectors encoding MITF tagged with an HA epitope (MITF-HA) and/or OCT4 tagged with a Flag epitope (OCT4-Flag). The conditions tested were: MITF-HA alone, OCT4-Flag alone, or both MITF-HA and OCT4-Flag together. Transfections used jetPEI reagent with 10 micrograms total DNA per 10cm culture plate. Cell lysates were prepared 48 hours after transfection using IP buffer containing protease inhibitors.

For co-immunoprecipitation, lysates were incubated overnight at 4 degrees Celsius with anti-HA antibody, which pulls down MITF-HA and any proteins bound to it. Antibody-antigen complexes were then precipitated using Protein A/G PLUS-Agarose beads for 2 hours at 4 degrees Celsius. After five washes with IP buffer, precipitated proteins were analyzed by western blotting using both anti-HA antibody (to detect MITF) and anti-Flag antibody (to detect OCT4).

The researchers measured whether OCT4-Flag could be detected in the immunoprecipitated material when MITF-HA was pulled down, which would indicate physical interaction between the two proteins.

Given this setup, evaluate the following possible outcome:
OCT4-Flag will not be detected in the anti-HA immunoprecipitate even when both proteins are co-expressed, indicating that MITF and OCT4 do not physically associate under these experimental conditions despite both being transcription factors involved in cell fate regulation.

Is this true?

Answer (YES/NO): NO